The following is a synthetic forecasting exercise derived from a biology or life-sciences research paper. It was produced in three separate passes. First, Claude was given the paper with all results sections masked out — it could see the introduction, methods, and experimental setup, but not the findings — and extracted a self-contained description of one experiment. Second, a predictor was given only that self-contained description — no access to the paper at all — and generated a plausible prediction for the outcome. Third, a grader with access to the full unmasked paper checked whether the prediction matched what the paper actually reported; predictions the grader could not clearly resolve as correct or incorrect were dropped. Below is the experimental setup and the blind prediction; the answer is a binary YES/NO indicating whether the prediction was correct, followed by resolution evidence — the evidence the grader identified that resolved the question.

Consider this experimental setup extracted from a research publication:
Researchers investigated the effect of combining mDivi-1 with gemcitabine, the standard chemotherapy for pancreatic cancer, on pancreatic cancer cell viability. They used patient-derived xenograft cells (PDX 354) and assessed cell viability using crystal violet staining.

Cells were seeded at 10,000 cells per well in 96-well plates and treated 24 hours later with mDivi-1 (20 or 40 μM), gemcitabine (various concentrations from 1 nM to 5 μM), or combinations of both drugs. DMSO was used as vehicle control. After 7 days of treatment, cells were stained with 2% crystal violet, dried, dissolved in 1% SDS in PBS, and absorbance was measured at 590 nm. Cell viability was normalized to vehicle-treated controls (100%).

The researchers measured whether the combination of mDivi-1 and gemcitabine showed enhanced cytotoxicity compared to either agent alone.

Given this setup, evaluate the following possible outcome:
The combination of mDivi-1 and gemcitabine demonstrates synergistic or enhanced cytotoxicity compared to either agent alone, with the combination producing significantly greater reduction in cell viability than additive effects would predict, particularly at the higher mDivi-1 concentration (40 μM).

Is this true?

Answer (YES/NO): YES